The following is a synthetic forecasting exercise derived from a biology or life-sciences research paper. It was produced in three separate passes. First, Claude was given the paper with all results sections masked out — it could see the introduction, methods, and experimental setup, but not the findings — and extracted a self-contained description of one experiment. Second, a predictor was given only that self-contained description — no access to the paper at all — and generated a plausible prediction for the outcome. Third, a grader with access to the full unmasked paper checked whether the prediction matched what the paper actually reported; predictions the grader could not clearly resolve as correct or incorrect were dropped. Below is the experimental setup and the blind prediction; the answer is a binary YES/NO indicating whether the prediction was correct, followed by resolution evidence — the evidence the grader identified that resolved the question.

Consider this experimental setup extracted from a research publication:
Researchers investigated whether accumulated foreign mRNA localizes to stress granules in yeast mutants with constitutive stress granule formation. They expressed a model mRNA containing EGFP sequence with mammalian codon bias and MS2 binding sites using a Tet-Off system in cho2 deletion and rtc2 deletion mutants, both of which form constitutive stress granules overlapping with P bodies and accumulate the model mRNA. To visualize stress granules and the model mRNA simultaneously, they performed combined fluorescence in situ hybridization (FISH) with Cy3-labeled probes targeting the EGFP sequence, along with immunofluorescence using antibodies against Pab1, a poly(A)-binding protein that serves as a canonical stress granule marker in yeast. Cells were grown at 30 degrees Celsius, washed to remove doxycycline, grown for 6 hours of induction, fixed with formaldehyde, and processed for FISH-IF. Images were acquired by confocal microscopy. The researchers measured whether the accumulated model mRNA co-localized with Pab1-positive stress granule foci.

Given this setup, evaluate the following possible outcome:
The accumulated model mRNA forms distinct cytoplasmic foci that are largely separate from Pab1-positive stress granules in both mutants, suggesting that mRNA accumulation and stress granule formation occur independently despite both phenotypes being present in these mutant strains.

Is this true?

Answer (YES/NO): YES